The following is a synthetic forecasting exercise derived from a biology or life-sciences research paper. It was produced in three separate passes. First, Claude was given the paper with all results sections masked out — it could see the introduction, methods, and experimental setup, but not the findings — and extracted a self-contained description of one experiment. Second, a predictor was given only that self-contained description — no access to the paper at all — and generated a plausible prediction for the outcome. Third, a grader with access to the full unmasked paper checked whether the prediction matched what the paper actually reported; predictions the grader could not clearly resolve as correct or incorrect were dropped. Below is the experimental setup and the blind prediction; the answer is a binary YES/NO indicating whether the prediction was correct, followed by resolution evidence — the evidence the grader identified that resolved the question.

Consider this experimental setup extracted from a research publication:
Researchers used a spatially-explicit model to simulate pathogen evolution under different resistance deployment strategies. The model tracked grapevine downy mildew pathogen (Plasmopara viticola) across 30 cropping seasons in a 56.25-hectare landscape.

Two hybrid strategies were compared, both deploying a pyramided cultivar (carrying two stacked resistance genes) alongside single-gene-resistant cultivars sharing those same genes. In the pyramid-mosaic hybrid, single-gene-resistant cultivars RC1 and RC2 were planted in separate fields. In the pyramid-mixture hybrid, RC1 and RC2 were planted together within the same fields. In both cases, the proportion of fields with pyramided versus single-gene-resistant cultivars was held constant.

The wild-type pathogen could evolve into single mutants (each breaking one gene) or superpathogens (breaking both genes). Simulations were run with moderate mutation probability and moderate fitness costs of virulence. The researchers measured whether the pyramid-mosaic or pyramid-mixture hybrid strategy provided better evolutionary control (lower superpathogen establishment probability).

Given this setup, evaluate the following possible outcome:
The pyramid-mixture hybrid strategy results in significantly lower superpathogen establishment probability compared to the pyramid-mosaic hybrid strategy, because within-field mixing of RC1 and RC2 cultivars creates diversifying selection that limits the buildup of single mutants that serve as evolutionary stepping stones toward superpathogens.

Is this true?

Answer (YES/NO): NO